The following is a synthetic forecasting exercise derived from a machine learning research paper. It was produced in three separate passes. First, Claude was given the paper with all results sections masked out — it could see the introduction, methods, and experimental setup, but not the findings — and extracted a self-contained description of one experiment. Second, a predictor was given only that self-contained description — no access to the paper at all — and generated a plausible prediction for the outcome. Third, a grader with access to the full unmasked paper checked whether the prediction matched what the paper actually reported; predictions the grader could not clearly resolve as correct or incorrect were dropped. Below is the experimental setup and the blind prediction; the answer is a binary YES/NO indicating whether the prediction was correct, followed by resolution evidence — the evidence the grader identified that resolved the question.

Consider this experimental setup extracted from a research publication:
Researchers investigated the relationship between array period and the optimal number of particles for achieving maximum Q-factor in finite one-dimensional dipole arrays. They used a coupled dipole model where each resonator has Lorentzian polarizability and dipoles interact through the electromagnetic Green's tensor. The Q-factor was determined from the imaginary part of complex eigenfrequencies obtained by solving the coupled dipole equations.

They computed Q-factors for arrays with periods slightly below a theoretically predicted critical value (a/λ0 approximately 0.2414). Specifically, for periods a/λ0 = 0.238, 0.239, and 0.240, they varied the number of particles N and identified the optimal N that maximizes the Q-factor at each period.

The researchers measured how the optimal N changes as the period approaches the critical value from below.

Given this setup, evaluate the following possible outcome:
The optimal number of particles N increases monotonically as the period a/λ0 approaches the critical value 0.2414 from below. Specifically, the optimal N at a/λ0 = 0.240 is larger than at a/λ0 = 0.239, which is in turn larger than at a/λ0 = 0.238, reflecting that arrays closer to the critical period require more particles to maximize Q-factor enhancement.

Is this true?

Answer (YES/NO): YES